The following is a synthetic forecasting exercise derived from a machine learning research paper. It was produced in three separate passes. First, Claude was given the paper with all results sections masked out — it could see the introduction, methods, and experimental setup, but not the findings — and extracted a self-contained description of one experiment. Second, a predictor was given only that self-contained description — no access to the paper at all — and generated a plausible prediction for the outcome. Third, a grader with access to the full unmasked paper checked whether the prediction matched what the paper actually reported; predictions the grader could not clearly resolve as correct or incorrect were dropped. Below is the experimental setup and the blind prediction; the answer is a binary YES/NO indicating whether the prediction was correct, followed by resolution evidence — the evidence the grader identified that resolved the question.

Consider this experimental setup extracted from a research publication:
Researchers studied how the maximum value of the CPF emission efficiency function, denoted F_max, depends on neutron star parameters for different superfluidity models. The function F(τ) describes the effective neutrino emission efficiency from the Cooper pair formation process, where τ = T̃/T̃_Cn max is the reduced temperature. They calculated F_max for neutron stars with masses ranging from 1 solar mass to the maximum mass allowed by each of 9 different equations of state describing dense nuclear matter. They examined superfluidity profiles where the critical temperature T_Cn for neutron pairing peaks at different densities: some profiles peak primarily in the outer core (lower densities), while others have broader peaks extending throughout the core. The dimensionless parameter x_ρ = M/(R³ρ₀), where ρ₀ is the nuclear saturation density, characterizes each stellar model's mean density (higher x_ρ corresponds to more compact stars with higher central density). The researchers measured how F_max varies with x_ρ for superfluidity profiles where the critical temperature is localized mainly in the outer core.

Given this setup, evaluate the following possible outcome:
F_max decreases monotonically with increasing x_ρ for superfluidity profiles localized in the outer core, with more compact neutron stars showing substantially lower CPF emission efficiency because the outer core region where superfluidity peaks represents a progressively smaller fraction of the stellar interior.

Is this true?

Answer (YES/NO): NO